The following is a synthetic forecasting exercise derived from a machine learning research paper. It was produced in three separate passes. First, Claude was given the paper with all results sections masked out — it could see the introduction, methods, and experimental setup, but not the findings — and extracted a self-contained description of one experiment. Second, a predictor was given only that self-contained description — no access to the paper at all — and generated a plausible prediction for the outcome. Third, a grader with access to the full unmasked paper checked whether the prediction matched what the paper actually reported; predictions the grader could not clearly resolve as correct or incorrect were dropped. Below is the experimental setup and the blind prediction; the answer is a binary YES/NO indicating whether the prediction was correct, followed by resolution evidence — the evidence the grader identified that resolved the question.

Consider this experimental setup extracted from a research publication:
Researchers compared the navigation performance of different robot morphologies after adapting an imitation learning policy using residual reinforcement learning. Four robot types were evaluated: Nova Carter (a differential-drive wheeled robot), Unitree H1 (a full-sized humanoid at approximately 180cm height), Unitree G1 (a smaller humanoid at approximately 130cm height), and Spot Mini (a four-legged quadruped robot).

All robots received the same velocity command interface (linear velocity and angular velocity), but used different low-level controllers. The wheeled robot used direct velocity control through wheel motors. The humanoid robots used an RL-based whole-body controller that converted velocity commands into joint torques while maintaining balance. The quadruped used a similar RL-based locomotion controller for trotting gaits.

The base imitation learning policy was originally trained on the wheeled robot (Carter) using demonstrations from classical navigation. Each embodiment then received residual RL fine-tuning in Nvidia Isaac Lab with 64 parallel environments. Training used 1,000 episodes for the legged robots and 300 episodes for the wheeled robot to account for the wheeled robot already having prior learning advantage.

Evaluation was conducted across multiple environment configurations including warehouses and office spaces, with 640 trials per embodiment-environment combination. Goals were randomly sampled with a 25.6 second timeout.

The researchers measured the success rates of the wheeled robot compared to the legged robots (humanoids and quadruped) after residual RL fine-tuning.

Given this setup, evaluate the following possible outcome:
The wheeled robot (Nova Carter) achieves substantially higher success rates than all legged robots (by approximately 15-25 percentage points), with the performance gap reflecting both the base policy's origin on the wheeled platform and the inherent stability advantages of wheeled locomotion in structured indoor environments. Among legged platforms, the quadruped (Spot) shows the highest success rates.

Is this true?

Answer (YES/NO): NO